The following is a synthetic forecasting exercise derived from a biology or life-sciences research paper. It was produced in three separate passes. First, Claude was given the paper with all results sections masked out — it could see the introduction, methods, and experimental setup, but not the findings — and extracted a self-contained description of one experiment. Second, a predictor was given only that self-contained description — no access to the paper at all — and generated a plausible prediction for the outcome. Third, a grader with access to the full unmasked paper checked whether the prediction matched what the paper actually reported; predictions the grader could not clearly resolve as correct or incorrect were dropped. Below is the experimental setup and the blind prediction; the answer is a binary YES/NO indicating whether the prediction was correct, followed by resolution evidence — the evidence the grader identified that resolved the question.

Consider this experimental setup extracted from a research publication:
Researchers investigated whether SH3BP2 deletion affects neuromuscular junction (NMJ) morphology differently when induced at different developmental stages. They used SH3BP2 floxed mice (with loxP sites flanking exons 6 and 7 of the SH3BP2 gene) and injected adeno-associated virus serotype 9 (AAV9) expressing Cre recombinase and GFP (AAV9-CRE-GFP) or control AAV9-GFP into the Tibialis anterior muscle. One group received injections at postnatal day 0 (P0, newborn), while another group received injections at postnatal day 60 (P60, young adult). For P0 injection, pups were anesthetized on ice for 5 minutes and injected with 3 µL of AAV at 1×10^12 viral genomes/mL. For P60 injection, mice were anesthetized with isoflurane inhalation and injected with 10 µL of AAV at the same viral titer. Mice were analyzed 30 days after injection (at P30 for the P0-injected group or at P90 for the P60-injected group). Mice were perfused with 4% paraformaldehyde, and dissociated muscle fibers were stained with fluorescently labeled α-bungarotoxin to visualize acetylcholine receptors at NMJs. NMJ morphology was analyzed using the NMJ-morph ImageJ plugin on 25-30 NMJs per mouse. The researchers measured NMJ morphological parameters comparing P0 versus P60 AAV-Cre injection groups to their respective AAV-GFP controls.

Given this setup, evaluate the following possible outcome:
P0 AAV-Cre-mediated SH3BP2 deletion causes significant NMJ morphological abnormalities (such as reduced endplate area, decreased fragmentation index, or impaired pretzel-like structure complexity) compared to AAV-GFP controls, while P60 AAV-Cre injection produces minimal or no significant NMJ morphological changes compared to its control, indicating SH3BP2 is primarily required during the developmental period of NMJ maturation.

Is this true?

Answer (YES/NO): NO